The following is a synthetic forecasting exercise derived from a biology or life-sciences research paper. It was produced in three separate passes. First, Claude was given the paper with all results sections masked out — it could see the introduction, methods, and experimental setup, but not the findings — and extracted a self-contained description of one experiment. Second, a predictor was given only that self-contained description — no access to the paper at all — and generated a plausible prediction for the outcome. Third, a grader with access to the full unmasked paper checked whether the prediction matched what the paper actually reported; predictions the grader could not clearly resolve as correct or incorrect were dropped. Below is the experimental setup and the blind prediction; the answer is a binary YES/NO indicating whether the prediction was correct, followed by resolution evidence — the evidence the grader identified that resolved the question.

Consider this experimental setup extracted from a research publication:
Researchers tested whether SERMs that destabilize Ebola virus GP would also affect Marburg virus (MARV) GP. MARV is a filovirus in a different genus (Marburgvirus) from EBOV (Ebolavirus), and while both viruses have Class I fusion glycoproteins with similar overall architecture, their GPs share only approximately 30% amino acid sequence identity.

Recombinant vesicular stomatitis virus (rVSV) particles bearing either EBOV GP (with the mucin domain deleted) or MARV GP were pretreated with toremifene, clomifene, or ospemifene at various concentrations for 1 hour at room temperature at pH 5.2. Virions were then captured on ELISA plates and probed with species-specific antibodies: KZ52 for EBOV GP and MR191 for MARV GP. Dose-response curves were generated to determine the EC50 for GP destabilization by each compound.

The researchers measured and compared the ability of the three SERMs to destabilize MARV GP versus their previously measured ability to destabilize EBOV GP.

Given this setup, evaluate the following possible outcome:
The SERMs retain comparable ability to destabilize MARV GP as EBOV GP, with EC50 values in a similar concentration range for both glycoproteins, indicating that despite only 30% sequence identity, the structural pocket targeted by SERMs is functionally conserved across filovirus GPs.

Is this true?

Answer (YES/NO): NO